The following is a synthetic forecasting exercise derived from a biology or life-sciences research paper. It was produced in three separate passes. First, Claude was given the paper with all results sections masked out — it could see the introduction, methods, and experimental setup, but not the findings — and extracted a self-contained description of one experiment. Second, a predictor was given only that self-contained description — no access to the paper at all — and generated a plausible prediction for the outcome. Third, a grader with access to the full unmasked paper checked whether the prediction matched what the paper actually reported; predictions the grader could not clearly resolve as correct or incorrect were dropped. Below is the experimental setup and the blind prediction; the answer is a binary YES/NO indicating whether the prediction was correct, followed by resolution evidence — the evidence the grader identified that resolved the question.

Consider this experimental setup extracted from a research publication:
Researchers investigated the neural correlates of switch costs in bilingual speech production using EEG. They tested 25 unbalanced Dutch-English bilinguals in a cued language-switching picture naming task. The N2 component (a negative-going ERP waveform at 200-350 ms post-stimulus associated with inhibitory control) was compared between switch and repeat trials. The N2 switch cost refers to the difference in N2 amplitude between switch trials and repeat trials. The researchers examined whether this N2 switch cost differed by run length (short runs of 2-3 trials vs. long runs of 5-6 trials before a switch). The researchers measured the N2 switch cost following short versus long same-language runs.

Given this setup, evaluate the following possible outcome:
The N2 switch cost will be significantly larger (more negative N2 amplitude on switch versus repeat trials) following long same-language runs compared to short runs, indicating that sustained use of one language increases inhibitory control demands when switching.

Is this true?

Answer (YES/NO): NO